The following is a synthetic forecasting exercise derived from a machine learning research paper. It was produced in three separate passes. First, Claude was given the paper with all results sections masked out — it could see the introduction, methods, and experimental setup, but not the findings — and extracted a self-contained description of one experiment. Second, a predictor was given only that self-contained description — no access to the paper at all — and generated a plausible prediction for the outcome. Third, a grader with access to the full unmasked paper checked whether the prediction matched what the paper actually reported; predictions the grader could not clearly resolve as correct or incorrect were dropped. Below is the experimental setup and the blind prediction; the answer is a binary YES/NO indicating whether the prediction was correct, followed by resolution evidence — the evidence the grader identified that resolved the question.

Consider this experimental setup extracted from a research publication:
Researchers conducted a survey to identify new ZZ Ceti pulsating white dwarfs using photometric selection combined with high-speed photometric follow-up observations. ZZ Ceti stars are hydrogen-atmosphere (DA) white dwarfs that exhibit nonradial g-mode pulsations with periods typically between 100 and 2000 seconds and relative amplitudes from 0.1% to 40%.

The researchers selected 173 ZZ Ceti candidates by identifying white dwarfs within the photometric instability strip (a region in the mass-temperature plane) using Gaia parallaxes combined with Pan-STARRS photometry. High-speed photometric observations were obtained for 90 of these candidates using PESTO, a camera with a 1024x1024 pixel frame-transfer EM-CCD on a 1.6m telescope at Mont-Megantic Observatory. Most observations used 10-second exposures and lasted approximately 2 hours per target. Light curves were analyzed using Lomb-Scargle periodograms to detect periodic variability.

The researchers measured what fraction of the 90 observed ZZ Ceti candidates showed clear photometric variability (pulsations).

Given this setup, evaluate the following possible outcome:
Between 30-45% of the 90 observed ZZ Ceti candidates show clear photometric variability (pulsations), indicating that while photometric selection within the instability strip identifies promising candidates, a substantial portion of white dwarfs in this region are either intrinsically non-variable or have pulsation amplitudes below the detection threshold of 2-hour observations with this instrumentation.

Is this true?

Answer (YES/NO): YES